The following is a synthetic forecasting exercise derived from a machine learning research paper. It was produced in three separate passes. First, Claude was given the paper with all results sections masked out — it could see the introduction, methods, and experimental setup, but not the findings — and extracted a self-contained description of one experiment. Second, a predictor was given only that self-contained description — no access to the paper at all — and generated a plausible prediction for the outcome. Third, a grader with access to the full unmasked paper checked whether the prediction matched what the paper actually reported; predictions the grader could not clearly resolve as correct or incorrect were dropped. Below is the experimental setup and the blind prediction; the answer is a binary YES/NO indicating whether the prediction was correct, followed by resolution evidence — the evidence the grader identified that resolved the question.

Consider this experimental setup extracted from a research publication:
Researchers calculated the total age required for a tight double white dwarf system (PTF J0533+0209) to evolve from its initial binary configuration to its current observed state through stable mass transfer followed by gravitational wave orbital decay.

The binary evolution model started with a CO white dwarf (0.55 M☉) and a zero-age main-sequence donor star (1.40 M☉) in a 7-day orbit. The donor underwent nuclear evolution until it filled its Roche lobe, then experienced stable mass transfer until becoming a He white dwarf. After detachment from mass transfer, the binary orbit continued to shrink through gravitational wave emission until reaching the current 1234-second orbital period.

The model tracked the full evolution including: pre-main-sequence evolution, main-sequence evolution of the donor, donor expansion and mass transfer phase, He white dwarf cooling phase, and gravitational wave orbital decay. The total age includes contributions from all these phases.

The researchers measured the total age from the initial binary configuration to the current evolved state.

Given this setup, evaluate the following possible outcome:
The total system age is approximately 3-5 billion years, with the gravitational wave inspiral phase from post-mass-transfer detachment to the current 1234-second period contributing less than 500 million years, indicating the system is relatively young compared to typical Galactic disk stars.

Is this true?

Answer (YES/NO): NO